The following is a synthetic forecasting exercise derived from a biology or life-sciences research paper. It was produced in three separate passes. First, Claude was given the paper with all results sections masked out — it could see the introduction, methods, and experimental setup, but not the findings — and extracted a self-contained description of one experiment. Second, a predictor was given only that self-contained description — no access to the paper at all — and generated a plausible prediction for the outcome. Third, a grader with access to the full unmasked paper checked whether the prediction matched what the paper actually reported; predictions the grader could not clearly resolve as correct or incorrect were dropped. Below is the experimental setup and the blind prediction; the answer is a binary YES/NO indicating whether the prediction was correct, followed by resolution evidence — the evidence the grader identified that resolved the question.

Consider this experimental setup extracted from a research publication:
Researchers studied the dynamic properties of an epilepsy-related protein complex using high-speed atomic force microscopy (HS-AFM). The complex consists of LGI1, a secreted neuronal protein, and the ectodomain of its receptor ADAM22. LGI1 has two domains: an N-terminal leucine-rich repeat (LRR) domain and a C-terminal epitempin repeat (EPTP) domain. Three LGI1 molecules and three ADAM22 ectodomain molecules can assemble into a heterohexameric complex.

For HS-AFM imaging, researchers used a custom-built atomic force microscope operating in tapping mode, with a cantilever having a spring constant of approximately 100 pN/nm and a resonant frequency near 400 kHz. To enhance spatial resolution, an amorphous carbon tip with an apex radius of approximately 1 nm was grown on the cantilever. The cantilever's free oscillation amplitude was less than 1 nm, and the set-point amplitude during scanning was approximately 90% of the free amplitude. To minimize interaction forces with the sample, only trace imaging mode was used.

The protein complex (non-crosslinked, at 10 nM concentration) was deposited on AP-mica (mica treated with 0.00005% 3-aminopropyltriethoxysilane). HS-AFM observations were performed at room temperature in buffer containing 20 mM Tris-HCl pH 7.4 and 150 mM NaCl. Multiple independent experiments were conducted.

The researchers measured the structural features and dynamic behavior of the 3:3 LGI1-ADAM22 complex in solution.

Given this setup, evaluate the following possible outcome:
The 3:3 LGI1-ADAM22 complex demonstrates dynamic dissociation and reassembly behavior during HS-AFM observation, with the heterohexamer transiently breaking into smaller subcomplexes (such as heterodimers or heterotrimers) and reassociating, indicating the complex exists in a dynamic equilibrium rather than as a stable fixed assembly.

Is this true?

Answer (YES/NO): NO